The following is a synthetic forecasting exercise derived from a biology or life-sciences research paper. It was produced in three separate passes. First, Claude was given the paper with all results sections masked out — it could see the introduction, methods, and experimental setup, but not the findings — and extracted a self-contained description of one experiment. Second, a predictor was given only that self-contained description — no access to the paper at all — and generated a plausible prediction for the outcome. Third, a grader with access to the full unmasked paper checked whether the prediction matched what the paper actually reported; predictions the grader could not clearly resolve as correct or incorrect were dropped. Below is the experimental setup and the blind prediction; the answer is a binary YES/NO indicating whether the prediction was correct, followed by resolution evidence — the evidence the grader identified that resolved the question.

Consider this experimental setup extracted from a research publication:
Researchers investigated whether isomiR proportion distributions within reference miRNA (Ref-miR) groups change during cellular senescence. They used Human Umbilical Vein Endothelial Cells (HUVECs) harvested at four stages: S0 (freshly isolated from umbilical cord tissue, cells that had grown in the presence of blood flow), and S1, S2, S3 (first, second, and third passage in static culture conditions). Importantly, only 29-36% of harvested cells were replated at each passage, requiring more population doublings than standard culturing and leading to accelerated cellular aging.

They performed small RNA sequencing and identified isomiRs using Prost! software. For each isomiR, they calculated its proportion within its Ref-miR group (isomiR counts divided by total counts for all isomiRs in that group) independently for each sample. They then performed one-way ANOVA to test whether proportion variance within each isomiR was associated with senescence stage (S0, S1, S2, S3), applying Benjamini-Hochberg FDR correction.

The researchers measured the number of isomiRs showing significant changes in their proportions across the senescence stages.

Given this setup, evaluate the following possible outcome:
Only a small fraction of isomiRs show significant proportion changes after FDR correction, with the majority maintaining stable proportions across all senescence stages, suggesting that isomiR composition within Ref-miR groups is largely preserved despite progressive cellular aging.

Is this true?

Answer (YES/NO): NO